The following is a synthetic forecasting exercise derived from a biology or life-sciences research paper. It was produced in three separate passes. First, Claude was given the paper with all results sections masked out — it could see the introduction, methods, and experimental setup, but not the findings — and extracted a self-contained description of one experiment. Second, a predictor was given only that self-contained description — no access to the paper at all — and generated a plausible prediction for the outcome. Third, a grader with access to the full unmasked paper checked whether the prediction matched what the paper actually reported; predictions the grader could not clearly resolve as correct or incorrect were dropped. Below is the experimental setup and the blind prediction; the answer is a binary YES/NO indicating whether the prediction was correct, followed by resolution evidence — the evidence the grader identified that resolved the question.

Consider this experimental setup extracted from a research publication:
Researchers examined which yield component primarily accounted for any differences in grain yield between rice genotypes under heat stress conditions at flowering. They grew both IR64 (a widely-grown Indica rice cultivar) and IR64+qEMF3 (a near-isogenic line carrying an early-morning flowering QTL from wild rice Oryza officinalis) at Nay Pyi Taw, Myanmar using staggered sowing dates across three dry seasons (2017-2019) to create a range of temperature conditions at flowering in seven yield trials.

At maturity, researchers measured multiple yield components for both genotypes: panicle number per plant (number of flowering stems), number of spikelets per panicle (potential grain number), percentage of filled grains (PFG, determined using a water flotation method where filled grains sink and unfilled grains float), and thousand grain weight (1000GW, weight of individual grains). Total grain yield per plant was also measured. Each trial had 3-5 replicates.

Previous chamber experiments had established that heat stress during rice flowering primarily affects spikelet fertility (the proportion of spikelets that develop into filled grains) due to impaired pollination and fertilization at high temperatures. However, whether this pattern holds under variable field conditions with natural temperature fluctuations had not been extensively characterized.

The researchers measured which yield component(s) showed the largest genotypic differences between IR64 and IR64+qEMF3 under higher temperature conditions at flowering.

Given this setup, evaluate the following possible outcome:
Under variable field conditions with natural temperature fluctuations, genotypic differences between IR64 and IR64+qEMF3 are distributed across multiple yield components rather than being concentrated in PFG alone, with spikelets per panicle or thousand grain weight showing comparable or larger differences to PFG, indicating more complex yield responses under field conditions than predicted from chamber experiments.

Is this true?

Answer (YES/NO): NO